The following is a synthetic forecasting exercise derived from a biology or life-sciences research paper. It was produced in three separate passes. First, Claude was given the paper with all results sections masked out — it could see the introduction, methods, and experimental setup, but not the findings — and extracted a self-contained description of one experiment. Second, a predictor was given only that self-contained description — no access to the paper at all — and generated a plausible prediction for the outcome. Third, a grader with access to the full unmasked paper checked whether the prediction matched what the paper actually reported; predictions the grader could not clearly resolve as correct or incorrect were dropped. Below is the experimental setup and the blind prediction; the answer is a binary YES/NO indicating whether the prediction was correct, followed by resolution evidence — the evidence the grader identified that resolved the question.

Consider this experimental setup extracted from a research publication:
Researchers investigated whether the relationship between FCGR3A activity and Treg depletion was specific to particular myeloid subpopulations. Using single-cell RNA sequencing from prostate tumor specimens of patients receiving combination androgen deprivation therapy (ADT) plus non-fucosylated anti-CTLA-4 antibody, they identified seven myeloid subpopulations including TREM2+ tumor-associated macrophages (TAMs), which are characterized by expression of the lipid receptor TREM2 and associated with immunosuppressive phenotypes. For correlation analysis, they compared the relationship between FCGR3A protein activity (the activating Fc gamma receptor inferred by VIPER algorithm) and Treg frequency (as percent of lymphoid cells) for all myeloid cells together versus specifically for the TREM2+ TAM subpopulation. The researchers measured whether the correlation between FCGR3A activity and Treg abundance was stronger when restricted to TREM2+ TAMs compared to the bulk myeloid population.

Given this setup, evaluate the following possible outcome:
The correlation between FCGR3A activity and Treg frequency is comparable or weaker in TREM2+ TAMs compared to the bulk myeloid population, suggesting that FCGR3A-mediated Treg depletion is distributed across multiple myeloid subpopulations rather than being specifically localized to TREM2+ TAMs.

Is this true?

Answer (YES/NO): YES